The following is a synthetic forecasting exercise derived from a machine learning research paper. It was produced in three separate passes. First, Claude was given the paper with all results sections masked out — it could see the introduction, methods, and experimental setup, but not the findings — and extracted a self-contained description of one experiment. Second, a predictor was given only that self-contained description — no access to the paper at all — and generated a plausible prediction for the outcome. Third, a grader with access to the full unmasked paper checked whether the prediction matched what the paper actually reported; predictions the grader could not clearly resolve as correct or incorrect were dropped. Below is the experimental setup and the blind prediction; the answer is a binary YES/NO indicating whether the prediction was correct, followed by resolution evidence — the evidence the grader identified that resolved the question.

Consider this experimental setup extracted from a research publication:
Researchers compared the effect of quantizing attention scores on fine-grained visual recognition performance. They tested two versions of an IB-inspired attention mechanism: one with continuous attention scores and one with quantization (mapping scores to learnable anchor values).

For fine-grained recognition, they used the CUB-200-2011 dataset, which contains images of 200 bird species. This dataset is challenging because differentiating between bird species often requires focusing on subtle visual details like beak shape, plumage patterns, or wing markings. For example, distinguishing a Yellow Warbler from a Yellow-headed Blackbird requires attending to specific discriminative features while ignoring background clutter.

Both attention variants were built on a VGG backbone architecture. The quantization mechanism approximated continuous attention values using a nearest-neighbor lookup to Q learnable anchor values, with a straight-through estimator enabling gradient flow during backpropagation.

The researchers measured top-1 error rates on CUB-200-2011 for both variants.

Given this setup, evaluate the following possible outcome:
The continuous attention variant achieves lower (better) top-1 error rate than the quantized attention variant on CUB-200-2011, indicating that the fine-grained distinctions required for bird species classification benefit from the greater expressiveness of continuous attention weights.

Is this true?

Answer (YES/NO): NO